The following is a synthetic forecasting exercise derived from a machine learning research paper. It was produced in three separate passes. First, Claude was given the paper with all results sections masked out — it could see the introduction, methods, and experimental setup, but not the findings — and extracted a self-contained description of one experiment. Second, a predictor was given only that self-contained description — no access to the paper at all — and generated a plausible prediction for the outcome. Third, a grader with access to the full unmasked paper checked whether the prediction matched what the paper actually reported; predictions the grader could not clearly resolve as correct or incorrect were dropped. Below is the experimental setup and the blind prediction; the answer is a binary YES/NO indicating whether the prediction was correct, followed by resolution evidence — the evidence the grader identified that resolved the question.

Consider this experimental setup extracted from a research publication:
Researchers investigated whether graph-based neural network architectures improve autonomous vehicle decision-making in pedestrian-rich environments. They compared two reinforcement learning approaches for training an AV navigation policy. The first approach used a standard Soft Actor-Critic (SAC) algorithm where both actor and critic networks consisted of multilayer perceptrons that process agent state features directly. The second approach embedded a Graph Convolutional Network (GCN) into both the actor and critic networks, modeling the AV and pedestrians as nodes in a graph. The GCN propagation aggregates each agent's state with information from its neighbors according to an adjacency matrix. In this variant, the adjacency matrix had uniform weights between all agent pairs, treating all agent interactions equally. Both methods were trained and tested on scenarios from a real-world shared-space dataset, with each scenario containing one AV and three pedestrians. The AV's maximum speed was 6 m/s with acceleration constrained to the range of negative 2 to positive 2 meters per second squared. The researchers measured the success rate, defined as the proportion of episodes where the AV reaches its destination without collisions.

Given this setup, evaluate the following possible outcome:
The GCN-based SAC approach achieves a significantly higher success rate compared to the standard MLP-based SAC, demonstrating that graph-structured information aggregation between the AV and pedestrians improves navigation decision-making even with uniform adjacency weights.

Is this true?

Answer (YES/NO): NO